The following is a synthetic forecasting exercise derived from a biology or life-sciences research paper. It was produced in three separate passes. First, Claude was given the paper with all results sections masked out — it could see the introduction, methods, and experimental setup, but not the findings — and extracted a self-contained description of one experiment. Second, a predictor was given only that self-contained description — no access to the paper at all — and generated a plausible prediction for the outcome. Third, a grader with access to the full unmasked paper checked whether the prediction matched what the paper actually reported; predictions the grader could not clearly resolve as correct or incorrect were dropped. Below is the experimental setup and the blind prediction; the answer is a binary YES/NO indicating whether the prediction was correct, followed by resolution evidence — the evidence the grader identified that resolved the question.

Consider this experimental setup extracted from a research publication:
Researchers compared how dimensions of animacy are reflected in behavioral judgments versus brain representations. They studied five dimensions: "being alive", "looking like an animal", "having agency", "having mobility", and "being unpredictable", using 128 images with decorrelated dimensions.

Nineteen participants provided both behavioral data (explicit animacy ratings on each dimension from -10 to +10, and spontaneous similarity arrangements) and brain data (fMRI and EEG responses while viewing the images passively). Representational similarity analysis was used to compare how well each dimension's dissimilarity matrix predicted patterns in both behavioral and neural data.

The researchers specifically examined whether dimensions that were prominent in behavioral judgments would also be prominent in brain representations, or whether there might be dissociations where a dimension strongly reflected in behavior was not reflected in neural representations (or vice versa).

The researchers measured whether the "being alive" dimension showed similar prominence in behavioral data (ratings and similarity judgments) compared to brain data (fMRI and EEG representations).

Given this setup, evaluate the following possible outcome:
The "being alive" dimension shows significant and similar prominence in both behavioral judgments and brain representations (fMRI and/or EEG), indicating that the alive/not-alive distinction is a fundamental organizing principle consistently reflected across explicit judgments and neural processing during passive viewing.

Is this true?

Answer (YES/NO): NO